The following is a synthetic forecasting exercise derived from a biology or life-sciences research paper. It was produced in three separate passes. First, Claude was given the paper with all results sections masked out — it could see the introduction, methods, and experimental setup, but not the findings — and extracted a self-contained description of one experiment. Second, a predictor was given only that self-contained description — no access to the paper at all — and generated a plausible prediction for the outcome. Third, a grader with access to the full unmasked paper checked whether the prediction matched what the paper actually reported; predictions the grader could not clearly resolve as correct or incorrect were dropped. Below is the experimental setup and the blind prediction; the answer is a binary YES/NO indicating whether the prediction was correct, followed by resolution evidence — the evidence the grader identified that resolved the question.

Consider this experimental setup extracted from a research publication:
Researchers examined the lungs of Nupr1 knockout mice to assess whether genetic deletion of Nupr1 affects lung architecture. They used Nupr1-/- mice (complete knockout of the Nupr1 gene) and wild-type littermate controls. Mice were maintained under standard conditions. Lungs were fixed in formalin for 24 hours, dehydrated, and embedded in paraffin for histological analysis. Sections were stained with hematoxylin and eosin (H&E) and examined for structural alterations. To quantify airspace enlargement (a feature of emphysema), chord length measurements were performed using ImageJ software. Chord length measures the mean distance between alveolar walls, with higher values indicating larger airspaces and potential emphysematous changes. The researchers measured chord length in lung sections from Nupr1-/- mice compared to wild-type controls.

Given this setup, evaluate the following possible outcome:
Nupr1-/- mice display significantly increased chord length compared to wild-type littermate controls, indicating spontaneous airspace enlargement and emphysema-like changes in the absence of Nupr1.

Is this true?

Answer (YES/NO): NO